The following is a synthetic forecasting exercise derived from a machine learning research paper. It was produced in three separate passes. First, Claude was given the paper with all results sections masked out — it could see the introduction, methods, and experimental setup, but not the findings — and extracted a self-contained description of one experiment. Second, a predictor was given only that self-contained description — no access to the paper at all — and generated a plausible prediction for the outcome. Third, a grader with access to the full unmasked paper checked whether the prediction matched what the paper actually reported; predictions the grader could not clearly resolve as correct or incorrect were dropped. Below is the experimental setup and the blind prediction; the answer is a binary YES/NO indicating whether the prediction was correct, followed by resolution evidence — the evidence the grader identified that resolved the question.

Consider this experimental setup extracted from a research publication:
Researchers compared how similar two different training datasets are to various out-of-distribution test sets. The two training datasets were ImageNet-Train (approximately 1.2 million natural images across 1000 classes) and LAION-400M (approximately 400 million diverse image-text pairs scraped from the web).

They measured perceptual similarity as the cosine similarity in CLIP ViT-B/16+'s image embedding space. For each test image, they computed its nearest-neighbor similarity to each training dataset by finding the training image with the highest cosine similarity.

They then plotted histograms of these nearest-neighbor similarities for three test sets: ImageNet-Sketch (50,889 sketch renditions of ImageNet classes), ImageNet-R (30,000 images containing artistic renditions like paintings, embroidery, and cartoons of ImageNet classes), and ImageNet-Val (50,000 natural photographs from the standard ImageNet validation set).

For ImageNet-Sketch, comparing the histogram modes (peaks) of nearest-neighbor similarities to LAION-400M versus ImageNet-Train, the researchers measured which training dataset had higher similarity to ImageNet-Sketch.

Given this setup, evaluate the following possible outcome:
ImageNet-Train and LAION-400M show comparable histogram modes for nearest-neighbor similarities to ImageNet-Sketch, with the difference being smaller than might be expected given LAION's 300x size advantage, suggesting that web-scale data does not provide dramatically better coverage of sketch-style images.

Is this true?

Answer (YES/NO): NO